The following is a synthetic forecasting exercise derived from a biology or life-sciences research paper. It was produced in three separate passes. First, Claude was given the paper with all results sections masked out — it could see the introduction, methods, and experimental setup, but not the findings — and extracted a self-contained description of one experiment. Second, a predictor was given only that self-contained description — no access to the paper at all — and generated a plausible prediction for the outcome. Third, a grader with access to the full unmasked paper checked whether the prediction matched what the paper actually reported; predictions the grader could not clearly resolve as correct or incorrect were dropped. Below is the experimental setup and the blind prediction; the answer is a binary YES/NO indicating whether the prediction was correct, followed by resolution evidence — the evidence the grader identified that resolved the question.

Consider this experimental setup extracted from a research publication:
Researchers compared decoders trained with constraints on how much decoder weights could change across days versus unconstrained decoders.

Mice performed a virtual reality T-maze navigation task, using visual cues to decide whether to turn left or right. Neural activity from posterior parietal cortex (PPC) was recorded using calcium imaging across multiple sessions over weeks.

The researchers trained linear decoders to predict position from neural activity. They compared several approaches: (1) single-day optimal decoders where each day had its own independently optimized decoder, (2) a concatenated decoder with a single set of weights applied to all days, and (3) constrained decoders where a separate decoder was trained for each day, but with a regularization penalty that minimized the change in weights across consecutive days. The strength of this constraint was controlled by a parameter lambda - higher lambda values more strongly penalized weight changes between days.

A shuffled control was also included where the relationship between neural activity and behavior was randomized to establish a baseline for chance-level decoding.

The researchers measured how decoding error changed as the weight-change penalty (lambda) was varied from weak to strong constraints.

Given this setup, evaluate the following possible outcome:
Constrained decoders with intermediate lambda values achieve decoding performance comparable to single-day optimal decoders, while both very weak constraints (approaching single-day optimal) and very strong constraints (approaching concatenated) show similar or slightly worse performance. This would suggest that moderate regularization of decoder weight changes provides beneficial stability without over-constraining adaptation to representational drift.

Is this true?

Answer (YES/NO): NO